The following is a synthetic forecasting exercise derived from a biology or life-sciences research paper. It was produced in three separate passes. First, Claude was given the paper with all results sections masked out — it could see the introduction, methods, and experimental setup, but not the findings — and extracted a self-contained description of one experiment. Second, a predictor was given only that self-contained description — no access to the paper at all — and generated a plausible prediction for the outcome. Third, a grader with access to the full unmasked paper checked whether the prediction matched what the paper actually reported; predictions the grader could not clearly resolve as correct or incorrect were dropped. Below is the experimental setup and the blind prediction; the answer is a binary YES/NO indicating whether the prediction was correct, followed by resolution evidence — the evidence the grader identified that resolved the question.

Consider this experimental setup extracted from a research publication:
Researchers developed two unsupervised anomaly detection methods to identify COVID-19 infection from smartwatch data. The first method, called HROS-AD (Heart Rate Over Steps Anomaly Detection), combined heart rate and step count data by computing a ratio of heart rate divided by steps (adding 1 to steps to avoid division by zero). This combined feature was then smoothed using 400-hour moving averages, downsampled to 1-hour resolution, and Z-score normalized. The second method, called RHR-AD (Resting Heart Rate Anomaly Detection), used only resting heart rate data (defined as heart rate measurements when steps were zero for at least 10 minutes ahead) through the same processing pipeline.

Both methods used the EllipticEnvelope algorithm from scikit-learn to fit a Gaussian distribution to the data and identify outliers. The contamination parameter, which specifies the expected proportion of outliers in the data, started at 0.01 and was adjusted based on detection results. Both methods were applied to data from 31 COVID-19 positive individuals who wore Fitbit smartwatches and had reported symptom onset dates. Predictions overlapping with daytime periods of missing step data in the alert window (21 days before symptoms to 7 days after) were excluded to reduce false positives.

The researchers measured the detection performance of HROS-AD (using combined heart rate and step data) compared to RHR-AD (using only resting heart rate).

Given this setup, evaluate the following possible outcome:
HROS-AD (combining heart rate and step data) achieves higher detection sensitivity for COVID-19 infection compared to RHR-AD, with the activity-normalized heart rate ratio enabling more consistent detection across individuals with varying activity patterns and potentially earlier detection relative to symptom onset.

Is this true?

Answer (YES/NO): NO